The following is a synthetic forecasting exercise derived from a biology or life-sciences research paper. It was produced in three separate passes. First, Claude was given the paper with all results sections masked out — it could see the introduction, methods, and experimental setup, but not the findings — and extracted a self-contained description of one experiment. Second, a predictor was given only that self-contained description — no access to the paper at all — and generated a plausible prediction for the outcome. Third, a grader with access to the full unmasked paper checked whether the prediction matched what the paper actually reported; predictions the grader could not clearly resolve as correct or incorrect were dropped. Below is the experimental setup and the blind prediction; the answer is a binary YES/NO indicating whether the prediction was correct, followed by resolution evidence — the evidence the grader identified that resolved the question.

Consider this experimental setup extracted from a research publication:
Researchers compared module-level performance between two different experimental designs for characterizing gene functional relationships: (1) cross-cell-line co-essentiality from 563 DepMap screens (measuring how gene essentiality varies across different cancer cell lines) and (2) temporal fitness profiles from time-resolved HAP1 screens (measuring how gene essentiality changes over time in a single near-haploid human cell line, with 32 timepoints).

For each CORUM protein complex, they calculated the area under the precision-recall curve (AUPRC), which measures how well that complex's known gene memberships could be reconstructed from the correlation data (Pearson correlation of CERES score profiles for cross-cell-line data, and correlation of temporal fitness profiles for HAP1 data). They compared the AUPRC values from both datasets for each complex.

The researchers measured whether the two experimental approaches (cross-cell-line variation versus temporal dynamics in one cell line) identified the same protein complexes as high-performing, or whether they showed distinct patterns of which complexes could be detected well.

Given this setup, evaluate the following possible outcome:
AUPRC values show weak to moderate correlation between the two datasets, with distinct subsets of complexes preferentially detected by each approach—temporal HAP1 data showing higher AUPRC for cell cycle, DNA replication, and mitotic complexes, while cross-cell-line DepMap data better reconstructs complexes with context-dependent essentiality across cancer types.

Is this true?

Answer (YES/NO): NO